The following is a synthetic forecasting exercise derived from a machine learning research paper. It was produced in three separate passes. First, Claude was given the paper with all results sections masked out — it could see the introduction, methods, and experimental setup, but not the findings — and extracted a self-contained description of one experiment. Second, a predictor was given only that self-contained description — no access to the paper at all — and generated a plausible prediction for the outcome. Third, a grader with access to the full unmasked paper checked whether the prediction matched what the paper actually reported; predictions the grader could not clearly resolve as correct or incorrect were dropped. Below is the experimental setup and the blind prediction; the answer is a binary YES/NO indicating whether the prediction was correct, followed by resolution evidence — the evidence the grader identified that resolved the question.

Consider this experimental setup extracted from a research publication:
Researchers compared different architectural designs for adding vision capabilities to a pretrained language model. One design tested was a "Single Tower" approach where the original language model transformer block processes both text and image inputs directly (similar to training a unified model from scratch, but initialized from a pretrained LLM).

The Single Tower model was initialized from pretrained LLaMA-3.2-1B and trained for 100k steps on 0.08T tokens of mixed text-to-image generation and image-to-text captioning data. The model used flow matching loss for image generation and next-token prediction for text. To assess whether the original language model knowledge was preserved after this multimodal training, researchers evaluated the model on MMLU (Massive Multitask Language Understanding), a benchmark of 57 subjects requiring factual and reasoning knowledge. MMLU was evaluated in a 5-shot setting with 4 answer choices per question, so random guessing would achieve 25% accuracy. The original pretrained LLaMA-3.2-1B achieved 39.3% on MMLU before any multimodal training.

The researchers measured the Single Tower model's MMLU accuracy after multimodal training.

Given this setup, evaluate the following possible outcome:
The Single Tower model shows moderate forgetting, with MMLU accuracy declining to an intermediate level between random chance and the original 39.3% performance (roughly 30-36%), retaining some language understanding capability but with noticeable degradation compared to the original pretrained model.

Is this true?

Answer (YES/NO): NO